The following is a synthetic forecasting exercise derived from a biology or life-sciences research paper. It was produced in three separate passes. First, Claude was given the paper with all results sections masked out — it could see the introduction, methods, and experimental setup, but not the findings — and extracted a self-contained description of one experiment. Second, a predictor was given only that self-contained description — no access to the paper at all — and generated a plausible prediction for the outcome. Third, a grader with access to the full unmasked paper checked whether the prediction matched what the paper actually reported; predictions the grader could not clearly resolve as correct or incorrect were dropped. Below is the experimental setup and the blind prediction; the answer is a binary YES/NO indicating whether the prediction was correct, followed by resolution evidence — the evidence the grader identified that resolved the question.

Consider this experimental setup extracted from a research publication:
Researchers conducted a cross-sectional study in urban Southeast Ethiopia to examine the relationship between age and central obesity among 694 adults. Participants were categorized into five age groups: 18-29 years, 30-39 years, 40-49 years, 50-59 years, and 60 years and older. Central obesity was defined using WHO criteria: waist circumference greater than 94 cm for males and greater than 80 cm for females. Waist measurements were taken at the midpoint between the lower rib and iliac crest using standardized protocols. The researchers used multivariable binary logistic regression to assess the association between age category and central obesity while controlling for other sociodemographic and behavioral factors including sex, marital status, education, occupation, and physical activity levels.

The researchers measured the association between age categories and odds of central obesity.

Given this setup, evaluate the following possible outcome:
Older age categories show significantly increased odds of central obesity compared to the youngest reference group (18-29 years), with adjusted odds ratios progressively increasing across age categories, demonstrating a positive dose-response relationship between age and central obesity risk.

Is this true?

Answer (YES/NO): NO